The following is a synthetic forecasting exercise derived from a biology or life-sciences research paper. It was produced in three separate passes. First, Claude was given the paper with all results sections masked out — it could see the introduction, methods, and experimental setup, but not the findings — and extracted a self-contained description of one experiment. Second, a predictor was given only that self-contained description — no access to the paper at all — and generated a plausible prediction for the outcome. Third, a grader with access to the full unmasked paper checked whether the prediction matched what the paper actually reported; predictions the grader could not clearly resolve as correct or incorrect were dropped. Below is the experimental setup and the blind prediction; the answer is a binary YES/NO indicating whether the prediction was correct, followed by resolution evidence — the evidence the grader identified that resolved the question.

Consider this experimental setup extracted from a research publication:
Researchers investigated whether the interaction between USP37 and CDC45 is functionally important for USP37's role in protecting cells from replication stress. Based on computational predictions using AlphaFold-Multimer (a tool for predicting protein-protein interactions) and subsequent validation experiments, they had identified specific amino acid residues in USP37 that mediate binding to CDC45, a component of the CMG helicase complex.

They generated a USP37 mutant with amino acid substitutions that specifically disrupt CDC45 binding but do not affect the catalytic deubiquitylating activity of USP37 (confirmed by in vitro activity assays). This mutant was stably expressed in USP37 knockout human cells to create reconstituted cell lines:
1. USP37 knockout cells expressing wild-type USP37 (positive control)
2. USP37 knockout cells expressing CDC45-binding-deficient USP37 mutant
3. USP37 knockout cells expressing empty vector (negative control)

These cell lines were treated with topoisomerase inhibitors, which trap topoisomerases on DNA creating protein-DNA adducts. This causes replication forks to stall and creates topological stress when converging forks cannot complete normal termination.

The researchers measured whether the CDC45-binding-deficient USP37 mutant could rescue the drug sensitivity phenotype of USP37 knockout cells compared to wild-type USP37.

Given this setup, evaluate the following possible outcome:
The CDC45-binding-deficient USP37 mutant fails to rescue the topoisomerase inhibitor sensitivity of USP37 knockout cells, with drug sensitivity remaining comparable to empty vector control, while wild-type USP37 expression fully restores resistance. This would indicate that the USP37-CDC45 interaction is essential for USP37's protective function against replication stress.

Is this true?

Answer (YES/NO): YES